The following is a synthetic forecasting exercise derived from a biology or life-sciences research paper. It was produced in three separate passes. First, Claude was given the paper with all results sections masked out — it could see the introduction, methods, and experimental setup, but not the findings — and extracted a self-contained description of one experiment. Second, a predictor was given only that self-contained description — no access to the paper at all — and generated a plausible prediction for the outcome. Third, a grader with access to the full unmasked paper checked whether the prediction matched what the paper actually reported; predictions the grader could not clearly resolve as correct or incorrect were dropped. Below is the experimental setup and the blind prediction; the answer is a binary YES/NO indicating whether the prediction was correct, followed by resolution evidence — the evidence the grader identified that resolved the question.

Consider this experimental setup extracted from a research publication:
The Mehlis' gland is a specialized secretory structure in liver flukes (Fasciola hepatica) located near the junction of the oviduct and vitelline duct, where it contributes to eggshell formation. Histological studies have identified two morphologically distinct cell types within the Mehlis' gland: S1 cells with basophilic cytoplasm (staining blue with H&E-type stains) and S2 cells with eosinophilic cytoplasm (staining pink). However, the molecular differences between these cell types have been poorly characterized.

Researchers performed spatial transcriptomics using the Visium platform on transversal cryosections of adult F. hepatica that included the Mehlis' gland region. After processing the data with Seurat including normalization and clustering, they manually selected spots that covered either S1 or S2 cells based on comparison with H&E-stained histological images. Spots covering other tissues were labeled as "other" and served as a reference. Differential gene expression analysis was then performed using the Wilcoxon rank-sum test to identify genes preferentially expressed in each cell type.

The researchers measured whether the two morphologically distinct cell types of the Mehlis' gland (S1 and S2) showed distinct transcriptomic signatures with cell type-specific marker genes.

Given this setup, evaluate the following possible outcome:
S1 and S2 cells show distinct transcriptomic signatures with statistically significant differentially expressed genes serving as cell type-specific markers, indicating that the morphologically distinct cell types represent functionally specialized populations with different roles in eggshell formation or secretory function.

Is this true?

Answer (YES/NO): YES